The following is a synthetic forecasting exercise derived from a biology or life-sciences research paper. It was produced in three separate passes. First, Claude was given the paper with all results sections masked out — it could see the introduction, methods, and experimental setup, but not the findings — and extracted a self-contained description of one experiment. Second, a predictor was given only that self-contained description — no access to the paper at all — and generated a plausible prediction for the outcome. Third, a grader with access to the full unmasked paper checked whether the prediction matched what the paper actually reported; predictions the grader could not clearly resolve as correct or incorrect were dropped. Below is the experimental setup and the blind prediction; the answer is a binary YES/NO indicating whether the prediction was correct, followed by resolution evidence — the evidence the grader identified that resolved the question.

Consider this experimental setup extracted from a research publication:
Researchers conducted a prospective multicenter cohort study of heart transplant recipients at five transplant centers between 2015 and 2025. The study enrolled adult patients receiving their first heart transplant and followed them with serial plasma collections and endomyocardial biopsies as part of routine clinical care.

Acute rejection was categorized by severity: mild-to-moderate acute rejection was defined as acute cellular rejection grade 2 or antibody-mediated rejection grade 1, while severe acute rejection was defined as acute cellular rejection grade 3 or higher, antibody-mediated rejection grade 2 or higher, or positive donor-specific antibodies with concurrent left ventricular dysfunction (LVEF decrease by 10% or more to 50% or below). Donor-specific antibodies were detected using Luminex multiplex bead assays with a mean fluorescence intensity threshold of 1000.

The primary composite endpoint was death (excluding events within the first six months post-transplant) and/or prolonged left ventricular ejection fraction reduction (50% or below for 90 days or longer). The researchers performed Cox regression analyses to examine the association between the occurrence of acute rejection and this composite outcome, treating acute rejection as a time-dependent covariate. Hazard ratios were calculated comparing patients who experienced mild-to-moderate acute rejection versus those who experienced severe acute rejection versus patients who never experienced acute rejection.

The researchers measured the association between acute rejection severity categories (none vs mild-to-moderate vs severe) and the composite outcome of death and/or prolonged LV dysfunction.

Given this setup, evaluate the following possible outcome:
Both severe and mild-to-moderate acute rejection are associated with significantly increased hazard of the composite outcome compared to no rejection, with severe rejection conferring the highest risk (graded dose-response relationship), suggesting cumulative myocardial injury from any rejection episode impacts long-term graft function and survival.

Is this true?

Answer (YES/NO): NO